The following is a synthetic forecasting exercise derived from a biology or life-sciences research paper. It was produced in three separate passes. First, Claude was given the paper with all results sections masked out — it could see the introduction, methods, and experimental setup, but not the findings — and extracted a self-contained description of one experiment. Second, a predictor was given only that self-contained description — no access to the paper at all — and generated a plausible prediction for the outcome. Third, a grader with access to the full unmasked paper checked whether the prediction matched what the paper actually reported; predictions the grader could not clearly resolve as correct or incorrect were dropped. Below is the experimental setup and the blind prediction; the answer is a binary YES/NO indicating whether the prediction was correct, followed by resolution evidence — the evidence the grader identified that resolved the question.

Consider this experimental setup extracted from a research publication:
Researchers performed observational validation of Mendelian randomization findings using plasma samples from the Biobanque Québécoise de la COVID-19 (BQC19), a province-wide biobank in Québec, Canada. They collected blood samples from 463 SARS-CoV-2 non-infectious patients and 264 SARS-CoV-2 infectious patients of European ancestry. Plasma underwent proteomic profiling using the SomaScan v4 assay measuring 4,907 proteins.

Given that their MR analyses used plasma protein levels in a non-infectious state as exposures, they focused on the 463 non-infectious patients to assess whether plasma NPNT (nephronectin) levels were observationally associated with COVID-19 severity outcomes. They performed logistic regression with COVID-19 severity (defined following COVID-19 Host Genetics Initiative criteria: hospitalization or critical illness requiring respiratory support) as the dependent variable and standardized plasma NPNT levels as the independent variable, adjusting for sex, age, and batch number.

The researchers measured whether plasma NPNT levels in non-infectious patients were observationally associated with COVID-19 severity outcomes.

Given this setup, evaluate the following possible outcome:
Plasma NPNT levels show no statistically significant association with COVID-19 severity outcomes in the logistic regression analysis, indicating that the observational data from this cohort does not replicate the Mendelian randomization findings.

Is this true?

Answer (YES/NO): NO